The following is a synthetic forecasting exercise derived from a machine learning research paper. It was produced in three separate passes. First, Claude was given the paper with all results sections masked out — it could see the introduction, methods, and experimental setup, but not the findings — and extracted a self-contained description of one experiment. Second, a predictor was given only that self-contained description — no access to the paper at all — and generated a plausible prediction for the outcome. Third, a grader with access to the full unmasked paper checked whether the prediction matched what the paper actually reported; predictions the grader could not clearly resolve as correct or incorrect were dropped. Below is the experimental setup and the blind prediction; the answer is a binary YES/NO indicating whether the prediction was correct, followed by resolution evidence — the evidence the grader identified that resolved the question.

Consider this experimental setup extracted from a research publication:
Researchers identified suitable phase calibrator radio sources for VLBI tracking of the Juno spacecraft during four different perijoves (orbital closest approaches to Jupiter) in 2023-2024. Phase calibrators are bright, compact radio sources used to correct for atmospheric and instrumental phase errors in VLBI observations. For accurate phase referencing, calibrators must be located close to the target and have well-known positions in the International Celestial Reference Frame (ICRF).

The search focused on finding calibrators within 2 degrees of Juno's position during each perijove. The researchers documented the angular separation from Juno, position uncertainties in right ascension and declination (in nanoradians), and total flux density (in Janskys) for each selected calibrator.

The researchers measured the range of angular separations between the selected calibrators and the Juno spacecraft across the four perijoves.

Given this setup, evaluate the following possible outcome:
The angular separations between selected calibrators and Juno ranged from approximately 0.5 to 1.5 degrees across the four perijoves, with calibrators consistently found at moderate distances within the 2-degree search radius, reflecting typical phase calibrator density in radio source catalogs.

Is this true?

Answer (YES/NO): NO